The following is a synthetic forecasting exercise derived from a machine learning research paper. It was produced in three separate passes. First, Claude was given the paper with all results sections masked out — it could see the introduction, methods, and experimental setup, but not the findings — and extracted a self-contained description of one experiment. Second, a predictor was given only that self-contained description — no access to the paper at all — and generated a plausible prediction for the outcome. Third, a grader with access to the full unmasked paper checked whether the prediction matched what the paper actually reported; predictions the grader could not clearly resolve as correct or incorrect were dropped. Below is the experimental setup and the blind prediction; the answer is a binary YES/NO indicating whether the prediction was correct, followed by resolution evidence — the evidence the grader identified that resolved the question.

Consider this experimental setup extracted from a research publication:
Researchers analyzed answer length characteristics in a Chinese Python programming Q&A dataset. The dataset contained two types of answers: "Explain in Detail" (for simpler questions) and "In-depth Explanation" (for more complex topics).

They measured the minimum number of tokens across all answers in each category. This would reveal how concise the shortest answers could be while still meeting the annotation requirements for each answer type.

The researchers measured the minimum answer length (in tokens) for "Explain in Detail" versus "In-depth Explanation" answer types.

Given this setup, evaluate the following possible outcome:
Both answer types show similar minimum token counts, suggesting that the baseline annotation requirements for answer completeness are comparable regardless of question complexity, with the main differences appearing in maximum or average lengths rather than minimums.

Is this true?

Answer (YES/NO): NO